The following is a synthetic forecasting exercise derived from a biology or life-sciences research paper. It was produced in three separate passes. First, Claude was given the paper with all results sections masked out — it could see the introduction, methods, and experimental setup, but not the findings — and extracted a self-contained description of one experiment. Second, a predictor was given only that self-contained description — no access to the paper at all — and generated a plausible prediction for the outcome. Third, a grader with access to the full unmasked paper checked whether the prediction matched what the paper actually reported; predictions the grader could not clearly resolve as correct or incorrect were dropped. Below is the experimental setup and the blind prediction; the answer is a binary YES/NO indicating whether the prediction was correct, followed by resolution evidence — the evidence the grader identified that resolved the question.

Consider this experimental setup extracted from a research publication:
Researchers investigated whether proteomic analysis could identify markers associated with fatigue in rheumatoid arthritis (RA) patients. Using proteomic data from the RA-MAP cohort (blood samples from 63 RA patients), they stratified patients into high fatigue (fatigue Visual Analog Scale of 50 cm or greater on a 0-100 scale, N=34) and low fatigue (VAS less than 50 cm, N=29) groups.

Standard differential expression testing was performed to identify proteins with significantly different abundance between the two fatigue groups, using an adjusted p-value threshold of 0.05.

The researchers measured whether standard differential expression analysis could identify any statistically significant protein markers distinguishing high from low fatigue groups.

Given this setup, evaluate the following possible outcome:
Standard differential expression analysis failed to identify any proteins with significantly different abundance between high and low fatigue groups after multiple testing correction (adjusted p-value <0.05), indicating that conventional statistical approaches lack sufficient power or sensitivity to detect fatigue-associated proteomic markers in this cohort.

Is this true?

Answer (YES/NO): YES